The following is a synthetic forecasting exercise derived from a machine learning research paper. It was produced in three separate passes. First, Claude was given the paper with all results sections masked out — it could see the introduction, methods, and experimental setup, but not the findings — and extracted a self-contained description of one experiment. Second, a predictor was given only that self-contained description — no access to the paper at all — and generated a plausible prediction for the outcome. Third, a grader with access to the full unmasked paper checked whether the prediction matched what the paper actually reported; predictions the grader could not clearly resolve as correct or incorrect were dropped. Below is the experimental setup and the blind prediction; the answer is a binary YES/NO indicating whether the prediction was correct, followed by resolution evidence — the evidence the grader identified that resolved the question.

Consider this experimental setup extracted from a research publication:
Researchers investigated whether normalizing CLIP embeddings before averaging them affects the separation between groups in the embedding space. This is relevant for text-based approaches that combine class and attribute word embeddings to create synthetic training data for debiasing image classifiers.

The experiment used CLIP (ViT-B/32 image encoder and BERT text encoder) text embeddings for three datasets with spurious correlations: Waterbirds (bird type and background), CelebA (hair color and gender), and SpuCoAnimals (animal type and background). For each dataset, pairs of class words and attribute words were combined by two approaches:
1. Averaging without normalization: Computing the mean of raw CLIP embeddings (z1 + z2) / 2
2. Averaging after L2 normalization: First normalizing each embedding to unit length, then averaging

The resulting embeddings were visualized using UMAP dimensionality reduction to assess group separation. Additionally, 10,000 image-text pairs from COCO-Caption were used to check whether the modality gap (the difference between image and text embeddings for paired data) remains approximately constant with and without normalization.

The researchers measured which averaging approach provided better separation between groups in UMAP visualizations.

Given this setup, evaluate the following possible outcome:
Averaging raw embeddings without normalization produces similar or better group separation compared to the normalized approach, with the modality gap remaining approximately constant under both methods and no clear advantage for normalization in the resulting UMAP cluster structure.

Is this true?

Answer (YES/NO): YES